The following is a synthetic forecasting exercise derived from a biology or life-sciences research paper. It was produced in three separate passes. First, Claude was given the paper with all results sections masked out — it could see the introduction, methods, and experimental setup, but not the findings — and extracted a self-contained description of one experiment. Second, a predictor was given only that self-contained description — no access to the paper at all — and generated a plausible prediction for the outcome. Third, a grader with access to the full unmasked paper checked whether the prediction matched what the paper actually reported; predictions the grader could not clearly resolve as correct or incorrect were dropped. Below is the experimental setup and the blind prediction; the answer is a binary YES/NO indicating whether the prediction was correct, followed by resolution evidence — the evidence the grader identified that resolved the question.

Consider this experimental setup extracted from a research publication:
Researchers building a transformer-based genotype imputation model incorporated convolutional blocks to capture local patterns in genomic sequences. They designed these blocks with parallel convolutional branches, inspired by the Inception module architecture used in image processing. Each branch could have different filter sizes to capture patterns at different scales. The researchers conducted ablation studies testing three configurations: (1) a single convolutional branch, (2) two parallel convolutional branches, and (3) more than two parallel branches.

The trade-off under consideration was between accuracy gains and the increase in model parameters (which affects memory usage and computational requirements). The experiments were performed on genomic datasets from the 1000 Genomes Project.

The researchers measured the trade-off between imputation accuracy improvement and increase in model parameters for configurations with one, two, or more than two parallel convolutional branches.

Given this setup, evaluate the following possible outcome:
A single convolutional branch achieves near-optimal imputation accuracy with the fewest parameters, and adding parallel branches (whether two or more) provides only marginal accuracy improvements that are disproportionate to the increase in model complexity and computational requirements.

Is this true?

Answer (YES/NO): NO